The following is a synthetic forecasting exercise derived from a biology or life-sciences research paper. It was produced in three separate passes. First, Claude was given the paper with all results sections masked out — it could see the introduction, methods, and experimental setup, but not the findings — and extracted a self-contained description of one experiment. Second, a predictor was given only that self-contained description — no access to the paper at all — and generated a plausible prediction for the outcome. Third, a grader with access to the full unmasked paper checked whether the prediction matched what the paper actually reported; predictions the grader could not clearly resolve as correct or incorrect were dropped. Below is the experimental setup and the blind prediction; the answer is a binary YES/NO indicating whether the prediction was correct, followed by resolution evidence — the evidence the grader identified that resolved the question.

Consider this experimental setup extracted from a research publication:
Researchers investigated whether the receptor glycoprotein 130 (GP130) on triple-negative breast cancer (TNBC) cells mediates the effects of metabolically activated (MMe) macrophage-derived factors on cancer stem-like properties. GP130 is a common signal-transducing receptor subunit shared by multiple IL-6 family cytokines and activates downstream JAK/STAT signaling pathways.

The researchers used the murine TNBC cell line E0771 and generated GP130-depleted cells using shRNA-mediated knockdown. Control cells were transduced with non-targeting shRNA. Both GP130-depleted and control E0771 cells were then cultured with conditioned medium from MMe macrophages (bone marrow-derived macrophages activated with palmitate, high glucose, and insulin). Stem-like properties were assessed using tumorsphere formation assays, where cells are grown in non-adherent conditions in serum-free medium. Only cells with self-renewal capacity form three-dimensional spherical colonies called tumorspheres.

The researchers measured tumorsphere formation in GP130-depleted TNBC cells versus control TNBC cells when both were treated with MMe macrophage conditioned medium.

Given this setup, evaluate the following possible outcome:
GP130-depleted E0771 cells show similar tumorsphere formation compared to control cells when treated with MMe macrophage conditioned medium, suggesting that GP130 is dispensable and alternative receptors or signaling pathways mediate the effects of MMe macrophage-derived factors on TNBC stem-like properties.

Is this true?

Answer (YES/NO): NO